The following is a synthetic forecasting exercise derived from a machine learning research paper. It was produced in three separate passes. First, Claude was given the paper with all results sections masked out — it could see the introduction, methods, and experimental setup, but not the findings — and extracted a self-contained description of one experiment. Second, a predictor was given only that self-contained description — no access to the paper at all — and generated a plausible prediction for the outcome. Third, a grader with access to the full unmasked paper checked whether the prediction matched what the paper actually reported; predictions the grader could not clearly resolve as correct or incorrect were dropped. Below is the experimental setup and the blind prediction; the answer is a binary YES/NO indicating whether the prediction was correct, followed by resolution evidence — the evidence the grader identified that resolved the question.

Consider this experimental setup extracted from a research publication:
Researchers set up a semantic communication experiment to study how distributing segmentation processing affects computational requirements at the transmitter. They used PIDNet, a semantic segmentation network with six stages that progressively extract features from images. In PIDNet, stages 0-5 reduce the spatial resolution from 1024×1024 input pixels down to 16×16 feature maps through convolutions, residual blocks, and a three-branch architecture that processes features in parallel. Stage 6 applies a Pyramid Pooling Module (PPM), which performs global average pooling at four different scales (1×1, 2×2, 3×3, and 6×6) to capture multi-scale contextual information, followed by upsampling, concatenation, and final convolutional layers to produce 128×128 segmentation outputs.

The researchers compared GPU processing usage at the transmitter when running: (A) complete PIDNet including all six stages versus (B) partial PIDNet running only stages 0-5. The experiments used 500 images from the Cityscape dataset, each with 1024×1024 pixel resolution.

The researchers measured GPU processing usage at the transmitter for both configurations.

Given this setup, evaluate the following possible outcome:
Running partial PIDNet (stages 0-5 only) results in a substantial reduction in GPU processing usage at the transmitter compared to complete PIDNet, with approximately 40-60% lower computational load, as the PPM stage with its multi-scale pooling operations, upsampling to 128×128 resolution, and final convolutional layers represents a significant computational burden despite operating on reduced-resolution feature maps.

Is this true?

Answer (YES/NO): NO